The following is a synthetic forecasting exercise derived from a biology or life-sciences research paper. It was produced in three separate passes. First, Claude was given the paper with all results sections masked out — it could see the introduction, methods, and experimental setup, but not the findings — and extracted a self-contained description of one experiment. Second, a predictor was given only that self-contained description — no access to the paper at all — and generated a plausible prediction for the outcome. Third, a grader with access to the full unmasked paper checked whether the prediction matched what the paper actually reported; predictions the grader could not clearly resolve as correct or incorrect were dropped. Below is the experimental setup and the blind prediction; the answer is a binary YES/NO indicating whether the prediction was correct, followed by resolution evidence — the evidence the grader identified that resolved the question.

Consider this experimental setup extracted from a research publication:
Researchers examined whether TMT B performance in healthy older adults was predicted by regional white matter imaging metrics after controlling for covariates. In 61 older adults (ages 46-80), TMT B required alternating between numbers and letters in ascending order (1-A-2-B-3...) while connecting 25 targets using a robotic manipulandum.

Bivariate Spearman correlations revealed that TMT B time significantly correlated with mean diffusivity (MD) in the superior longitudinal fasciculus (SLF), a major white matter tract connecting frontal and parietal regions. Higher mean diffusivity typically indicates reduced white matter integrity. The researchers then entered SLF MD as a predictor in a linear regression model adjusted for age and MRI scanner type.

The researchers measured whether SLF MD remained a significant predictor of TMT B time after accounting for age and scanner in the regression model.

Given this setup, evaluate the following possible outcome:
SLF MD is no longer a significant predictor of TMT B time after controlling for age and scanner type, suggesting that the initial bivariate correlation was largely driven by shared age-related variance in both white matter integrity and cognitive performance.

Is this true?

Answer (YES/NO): YES